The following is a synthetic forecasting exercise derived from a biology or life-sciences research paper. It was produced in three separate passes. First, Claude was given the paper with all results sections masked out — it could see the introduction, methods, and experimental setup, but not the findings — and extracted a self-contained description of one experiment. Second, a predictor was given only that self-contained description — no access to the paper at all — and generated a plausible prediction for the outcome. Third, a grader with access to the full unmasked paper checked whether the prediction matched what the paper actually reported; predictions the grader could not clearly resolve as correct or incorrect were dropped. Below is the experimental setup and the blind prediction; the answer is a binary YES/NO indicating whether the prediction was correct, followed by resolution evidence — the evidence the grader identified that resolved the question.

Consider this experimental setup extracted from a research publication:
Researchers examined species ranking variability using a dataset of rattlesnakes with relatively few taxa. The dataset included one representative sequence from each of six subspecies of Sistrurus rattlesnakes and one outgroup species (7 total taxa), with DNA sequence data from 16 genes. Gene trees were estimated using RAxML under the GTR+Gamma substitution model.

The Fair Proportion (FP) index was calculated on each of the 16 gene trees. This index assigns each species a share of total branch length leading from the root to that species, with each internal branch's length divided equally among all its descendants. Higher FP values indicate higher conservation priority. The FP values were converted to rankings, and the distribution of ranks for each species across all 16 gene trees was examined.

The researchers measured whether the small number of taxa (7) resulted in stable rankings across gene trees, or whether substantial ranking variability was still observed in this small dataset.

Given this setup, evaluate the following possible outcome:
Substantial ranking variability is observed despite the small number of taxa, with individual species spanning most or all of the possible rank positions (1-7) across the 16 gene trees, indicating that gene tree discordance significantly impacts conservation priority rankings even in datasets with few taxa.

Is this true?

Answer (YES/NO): YES